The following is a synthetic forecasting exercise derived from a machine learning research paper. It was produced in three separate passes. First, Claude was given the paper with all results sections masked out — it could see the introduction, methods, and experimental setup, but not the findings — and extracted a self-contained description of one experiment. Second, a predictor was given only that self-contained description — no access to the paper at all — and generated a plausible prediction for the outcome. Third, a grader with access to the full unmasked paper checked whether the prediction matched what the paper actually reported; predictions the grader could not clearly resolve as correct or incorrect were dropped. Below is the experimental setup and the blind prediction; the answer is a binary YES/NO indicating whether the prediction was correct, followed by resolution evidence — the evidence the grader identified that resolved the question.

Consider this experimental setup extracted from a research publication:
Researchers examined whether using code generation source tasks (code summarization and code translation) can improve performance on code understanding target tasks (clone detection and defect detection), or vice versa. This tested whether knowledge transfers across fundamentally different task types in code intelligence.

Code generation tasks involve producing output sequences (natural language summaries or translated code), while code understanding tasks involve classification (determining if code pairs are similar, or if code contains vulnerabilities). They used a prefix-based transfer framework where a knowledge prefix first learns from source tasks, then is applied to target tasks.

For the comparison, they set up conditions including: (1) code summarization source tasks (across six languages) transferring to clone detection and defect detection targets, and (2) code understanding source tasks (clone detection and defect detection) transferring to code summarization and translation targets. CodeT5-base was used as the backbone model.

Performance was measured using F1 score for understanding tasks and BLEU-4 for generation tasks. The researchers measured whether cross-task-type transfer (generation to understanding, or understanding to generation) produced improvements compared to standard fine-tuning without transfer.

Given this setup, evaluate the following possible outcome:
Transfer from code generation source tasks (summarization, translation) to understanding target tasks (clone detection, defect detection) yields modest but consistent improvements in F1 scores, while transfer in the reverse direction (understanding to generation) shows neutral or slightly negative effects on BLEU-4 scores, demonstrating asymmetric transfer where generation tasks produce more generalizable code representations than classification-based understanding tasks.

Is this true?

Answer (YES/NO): NO